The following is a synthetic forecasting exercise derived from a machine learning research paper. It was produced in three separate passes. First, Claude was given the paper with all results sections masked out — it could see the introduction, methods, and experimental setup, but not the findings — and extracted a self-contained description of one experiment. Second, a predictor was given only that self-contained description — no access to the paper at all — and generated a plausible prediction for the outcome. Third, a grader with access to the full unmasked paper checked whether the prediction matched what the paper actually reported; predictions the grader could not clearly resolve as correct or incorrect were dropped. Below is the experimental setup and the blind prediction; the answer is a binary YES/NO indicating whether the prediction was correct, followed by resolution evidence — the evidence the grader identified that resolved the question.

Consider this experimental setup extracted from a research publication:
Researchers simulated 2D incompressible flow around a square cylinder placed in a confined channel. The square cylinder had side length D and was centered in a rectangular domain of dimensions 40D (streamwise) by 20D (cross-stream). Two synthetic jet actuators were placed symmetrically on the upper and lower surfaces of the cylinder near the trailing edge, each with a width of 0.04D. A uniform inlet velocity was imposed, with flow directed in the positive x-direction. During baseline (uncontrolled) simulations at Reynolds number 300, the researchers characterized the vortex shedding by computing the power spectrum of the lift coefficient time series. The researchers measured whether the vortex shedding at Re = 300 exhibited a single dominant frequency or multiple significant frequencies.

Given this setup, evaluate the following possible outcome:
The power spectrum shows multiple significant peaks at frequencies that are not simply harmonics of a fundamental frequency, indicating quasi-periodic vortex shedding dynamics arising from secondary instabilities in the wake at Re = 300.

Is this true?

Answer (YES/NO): NO